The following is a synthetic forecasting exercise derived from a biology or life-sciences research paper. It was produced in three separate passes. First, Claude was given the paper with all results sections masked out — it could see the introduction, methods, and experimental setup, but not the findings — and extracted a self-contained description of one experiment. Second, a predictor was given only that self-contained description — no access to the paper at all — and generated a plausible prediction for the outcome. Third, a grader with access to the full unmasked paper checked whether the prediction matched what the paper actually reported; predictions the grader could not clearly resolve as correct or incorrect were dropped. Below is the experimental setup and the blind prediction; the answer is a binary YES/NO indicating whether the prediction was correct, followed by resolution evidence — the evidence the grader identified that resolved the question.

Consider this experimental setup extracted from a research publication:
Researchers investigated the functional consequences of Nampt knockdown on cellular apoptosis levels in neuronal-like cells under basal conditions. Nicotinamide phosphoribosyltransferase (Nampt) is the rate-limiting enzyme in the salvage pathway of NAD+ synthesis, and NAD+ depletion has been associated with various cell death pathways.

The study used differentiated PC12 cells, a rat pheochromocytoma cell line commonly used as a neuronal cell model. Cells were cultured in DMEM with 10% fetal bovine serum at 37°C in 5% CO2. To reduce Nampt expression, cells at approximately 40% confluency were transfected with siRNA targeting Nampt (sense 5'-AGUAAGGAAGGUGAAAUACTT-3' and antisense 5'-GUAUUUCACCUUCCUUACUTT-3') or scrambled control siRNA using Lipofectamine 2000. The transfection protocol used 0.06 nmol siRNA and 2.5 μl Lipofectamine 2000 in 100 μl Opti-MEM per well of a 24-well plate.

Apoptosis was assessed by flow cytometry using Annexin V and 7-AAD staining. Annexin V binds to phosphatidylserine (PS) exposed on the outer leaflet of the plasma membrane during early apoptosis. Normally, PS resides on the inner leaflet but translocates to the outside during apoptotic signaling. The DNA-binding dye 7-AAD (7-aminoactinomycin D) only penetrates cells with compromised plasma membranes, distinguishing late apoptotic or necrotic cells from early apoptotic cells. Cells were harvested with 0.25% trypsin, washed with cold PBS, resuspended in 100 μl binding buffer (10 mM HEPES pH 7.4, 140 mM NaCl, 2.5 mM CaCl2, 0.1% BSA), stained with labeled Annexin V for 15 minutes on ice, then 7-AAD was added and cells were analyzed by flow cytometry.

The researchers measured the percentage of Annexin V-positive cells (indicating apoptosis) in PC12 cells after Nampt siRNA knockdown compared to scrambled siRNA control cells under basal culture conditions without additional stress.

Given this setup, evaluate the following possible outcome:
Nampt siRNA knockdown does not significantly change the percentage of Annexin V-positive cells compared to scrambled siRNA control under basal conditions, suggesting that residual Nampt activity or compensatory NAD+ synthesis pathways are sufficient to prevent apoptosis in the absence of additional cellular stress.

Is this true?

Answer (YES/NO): NO